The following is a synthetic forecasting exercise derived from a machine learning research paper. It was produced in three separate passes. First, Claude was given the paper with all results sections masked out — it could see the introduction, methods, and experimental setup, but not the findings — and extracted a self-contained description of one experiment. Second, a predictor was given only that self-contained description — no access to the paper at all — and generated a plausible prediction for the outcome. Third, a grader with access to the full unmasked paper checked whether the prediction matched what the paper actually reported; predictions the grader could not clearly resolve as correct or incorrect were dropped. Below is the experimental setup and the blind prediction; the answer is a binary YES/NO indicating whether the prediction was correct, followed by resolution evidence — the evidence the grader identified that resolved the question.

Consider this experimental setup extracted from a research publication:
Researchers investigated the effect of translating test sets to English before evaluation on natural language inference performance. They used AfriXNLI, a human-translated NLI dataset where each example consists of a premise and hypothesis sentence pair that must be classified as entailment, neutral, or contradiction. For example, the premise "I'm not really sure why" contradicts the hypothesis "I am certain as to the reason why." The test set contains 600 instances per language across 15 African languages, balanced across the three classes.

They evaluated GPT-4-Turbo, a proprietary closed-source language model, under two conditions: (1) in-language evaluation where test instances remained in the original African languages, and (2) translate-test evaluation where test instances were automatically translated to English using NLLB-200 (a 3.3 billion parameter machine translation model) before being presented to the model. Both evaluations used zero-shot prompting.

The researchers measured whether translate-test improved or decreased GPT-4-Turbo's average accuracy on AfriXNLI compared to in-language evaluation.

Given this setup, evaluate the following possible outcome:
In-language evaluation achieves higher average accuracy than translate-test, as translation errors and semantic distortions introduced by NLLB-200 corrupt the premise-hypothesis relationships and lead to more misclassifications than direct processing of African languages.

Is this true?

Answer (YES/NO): YES